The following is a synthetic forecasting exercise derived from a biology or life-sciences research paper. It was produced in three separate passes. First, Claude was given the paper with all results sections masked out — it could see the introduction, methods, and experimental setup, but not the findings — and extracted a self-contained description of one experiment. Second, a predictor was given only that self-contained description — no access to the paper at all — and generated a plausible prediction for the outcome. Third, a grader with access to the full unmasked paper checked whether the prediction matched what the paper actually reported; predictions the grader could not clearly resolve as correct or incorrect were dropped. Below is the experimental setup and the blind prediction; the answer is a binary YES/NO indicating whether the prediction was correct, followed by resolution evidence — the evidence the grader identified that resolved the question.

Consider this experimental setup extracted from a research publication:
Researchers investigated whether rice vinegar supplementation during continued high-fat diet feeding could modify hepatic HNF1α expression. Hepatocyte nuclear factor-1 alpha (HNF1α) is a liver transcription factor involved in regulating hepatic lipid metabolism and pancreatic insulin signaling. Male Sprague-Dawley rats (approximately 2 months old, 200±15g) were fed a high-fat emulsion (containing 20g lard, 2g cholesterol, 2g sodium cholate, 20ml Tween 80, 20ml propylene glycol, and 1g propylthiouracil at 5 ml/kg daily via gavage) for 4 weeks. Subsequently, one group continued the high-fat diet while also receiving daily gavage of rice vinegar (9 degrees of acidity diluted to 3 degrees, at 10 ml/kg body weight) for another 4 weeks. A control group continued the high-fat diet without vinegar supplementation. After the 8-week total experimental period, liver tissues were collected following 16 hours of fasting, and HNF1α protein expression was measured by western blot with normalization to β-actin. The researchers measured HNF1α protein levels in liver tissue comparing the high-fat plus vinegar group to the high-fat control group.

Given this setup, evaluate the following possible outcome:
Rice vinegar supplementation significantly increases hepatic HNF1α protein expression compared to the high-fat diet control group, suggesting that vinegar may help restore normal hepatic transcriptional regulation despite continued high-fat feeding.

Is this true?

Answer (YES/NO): NO